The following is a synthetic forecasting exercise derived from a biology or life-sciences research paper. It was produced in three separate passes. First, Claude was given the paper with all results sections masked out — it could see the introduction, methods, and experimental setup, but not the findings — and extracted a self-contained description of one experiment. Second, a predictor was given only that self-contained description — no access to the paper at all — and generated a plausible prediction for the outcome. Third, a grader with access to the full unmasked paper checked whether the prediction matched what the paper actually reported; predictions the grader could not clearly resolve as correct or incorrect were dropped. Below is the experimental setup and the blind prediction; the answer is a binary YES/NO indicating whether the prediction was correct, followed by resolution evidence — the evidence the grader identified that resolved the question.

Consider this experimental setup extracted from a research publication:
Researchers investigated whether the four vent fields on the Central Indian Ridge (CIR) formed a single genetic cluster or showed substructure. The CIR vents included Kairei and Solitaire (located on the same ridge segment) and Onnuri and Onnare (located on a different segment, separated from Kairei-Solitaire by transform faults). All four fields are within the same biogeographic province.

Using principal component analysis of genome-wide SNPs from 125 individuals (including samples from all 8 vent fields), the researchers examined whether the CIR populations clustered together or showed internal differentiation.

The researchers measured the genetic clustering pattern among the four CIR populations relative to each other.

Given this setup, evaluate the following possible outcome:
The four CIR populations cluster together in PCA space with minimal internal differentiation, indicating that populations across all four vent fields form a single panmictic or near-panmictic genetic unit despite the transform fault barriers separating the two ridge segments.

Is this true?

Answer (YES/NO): NO